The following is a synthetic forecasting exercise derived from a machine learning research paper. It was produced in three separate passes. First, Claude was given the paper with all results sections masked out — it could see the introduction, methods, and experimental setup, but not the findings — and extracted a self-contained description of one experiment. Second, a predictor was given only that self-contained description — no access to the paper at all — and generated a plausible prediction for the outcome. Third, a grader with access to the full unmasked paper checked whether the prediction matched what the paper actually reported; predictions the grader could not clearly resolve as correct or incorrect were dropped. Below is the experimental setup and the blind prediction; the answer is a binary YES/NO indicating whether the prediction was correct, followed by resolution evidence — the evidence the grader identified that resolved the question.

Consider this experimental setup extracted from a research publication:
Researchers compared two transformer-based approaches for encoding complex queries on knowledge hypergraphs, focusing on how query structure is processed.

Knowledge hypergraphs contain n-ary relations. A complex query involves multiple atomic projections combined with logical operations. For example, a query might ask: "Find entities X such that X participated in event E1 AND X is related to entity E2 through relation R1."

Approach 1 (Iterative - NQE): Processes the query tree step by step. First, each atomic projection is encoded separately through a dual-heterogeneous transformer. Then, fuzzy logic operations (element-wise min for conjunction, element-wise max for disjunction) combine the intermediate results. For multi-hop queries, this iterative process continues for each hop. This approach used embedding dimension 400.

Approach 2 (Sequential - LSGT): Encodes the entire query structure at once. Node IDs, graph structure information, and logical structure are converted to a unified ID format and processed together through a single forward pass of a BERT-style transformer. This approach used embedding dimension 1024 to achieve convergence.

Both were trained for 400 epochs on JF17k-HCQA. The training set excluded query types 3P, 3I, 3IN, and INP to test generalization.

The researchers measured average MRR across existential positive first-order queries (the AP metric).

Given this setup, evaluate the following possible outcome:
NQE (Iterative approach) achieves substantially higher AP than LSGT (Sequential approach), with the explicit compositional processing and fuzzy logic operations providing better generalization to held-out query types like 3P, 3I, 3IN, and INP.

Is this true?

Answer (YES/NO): YES